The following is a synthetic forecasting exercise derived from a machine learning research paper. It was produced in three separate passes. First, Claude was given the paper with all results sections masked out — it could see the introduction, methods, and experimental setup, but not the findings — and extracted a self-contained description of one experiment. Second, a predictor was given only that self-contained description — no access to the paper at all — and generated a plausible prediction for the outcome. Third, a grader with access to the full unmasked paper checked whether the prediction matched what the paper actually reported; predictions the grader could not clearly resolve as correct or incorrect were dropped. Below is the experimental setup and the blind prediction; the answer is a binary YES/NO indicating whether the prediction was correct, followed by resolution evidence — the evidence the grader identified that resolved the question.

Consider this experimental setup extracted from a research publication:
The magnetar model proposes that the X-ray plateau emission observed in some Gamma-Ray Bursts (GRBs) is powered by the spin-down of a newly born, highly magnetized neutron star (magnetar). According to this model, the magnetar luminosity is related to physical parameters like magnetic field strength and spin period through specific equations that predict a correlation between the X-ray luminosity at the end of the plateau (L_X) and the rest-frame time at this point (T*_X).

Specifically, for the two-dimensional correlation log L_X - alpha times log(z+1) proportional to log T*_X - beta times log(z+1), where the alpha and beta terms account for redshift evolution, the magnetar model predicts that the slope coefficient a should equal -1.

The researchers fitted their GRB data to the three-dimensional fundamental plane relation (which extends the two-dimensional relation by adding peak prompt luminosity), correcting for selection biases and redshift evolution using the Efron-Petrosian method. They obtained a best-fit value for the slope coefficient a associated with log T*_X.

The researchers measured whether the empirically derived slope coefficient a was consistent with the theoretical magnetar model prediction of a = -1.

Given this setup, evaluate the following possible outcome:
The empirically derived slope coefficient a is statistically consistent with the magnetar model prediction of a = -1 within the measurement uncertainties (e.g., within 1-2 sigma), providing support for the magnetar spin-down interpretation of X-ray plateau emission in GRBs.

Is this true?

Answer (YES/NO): YES